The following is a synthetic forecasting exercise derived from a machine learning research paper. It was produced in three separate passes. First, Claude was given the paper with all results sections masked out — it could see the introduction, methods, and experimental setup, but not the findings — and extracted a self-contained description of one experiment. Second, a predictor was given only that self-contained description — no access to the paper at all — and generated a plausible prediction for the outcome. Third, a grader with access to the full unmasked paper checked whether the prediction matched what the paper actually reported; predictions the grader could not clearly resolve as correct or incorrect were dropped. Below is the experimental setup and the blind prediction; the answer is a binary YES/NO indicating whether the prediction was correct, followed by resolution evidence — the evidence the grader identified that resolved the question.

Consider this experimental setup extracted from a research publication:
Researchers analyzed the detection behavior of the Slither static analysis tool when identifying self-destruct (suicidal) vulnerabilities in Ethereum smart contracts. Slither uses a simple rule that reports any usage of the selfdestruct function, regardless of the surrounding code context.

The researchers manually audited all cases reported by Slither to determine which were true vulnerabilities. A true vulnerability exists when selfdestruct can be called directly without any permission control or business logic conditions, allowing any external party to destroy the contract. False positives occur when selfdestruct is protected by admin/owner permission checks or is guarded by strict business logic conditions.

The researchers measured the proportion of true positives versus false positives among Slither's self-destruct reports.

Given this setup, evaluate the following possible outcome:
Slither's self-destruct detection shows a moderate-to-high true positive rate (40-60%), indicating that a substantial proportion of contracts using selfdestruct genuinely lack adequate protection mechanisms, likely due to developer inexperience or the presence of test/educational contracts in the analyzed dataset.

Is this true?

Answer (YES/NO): NO